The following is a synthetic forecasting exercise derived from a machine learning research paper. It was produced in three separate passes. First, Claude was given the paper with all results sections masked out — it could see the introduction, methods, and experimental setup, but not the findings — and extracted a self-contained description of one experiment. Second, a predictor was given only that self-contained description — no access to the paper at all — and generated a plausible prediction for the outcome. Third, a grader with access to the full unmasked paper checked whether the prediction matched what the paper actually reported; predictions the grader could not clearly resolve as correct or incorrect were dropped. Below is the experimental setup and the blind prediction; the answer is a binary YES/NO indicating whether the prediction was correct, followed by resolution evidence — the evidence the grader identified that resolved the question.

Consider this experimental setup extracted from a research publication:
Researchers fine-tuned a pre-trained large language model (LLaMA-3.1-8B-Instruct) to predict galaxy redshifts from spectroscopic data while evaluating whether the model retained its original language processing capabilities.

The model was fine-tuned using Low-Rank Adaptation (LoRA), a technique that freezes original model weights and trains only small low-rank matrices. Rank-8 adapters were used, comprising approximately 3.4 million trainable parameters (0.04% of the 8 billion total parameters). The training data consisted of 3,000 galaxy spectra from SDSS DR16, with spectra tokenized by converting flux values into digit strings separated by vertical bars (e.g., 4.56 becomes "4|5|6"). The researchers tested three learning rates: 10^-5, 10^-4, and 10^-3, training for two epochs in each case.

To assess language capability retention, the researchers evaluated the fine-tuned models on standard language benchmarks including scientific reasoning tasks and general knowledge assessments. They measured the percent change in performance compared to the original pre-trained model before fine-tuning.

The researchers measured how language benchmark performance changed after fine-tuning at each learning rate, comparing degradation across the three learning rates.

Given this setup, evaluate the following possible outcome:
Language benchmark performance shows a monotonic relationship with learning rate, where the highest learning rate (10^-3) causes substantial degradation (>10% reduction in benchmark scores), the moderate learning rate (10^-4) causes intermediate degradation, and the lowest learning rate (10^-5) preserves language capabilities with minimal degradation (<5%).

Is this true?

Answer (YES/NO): YES